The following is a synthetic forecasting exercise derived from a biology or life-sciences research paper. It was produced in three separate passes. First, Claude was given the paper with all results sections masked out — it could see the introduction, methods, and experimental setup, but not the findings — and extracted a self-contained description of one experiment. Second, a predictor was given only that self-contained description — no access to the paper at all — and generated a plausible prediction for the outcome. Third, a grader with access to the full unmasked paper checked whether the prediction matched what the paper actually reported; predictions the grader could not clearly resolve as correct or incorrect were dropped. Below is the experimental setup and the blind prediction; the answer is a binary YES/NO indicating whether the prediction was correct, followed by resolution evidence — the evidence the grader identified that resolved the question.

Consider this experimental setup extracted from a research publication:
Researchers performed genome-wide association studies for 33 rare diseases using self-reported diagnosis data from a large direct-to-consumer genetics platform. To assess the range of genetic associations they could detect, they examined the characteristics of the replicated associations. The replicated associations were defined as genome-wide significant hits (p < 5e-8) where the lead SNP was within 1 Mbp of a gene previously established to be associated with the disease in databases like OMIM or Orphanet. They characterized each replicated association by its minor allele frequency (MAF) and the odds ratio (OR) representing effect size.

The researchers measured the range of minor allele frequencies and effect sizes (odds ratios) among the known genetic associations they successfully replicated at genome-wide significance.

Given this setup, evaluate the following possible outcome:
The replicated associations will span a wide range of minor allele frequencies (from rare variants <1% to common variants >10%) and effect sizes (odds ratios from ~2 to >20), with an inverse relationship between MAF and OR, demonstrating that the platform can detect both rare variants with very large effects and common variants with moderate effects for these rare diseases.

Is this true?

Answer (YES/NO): NO